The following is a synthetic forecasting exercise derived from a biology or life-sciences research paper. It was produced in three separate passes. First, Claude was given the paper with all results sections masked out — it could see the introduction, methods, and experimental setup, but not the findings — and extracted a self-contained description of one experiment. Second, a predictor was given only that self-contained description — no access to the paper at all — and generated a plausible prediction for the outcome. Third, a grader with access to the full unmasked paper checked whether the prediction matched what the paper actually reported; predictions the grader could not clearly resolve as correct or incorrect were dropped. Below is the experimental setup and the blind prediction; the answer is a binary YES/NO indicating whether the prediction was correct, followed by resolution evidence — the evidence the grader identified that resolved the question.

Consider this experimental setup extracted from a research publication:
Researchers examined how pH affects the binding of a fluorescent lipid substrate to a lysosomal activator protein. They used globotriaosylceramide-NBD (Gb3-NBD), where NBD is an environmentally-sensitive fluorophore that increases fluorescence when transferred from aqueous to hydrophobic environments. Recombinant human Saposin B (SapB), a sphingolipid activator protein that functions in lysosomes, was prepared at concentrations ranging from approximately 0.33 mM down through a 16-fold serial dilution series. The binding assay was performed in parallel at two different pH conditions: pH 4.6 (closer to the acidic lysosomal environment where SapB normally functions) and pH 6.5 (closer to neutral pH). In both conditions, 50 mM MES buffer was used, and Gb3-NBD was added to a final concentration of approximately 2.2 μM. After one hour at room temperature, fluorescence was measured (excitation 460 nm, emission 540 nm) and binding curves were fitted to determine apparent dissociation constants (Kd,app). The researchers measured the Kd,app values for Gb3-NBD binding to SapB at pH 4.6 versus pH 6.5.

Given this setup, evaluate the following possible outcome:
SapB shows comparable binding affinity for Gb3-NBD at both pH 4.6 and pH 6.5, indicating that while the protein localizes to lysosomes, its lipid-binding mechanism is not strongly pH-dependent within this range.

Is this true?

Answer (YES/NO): YES